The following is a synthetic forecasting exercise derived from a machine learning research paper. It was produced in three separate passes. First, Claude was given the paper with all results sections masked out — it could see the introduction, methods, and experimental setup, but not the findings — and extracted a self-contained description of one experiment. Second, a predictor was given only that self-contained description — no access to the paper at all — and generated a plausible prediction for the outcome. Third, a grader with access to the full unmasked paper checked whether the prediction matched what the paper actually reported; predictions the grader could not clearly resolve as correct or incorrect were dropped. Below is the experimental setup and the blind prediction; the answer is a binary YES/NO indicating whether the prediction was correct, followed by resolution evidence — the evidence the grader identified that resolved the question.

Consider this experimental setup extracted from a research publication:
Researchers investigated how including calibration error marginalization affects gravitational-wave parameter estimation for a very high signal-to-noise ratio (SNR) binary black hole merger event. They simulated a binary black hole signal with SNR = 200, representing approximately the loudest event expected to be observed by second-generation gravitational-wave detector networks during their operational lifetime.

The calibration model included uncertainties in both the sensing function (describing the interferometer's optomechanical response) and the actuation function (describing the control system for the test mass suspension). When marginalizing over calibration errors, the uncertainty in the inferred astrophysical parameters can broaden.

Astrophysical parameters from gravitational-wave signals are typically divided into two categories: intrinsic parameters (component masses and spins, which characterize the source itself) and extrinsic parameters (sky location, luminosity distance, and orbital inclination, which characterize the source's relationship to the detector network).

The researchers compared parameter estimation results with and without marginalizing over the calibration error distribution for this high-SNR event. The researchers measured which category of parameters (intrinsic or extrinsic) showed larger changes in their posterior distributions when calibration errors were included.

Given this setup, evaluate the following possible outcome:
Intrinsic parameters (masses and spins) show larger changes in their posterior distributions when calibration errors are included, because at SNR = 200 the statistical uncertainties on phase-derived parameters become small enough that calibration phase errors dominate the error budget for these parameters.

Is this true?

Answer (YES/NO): NO